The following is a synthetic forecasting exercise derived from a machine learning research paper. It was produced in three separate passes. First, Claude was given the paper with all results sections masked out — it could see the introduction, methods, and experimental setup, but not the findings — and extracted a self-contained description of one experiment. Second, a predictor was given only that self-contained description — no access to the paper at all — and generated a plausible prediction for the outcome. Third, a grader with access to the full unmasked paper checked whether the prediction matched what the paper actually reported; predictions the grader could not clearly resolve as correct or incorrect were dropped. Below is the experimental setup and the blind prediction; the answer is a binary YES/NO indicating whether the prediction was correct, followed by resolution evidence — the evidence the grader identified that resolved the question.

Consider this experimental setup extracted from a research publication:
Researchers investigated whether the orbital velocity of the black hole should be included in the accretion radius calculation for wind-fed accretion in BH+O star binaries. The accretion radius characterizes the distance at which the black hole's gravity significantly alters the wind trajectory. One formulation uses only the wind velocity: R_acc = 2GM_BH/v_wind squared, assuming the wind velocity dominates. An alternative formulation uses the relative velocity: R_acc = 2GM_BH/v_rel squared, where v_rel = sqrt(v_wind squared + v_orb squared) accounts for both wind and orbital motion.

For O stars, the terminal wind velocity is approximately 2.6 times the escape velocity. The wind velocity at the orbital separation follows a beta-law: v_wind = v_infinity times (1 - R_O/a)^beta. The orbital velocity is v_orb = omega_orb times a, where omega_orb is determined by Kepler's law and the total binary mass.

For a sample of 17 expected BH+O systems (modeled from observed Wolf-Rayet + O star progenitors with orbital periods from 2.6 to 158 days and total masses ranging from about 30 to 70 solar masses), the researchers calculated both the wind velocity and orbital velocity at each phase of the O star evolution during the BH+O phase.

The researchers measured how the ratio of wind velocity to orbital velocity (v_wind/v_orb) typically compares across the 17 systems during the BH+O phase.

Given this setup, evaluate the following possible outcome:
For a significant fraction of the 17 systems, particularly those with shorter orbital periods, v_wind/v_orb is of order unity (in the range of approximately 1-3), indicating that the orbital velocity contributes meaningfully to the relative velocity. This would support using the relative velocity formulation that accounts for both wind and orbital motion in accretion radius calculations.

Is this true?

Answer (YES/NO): NO